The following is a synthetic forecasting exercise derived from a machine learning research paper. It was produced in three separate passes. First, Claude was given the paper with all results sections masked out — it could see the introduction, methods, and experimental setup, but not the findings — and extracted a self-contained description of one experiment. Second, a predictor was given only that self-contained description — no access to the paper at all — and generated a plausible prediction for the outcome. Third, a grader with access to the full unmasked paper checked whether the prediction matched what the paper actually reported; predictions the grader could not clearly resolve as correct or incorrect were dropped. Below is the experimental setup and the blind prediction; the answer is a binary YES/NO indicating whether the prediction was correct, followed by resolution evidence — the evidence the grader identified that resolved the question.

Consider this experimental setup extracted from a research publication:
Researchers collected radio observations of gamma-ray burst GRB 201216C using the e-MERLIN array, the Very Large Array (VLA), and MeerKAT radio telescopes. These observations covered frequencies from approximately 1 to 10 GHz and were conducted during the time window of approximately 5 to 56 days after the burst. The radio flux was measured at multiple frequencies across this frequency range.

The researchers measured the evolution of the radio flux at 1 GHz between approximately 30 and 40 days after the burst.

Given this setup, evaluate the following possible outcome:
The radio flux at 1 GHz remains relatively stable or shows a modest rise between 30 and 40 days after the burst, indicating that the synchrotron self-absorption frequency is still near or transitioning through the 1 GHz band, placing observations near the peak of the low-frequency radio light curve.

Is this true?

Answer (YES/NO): NO